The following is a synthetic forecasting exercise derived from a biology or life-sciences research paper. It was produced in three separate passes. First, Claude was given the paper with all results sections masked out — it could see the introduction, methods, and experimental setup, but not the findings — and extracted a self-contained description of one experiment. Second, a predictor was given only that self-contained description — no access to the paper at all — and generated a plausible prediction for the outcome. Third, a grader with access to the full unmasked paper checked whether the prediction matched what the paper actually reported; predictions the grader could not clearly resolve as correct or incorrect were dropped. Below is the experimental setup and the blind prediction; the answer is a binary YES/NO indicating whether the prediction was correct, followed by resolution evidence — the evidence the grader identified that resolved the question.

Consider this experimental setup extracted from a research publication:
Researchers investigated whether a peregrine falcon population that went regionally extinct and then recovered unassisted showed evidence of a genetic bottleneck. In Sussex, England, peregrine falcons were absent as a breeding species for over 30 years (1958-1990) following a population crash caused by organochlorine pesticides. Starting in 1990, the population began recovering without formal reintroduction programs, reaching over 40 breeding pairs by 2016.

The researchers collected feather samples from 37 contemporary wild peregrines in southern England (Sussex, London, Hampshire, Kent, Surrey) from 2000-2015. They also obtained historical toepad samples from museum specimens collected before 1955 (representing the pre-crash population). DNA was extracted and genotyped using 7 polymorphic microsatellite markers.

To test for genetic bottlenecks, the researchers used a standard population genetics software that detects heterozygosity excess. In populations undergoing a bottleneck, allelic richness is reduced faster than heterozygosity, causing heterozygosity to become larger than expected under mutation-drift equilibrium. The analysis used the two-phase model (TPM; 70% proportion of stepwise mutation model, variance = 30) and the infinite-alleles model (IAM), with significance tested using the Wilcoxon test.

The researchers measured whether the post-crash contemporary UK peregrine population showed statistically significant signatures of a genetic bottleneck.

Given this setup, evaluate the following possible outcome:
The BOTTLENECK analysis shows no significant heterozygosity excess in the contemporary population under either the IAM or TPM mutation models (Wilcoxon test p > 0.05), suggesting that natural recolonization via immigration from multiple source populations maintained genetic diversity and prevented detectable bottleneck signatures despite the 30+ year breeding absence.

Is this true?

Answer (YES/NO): NO